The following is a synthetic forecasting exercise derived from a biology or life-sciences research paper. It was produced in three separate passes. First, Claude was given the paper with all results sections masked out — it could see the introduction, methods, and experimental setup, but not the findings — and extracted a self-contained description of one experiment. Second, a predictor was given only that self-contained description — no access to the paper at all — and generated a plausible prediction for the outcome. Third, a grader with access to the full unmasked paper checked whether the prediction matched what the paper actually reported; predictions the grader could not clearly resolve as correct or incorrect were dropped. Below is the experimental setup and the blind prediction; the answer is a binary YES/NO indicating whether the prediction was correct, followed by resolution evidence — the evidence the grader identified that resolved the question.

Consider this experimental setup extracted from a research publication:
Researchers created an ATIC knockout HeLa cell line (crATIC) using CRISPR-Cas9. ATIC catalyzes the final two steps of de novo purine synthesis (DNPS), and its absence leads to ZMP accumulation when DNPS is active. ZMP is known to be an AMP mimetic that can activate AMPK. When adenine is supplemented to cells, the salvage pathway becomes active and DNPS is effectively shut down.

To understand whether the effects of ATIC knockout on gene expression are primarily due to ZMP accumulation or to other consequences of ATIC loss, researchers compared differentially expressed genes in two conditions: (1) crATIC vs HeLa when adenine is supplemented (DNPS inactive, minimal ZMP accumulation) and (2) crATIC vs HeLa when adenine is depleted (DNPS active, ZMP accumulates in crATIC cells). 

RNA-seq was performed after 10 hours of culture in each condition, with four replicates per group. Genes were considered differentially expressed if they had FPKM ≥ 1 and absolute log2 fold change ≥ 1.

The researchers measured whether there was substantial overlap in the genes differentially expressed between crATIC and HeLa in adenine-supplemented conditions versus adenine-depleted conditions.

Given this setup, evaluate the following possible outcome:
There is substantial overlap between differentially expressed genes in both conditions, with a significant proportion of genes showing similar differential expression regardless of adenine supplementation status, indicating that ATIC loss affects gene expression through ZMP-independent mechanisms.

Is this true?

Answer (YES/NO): YES